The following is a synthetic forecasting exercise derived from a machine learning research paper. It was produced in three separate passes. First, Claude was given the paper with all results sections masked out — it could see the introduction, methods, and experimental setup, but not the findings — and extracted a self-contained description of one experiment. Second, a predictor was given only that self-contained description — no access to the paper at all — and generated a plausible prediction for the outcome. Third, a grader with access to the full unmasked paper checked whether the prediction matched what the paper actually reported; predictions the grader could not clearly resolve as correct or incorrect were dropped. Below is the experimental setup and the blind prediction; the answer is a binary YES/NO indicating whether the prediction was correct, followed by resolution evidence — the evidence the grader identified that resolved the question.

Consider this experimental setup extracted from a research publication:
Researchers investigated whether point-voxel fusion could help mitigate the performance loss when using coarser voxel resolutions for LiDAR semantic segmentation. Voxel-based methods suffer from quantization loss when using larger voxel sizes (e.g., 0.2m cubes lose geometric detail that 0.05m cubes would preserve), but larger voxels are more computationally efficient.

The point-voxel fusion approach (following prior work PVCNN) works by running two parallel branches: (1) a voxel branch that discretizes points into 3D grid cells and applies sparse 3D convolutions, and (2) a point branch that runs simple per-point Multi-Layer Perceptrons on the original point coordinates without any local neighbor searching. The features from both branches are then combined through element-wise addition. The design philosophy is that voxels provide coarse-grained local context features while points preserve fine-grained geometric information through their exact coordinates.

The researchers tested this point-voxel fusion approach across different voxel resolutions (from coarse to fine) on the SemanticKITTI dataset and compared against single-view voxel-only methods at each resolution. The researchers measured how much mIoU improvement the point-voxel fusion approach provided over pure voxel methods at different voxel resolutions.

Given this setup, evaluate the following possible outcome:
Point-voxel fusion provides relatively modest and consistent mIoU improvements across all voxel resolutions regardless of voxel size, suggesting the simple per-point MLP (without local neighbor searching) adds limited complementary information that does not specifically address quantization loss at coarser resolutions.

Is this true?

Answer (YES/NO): NO